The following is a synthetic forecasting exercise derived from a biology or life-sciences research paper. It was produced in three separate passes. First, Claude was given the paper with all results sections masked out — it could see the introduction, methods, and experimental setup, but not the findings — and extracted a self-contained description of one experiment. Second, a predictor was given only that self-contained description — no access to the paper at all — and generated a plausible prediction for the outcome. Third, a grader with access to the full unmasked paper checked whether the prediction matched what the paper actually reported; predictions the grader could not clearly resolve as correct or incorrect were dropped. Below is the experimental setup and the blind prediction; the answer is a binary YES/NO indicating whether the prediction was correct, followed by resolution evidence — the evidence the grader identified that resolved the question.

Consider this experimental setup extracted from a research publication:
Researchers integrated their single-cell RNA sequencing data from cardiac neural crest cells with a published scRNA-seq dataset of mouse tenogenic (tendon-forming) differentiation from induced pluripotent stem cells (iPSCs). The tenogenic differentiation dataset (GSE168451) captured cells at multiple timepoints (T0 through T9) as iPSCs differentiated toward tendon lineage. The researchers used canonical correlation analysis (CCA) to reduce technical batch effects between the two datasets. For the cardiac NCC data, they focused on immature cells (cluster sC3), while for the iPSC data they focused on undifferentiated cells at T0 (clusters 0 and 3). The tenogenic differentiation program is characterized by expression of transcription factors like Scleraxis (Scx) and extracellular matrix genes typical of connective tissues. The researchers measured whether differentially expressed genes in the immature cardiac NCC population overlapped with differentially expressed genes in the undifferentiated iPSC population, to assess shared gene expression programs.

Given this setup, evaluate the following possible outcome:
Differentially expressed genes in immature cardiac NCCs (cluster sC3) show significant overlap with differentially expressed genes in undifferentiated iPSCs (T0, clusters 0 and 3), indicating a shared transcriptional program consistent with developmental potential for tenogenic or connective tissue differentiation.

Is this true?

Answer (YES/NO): YES